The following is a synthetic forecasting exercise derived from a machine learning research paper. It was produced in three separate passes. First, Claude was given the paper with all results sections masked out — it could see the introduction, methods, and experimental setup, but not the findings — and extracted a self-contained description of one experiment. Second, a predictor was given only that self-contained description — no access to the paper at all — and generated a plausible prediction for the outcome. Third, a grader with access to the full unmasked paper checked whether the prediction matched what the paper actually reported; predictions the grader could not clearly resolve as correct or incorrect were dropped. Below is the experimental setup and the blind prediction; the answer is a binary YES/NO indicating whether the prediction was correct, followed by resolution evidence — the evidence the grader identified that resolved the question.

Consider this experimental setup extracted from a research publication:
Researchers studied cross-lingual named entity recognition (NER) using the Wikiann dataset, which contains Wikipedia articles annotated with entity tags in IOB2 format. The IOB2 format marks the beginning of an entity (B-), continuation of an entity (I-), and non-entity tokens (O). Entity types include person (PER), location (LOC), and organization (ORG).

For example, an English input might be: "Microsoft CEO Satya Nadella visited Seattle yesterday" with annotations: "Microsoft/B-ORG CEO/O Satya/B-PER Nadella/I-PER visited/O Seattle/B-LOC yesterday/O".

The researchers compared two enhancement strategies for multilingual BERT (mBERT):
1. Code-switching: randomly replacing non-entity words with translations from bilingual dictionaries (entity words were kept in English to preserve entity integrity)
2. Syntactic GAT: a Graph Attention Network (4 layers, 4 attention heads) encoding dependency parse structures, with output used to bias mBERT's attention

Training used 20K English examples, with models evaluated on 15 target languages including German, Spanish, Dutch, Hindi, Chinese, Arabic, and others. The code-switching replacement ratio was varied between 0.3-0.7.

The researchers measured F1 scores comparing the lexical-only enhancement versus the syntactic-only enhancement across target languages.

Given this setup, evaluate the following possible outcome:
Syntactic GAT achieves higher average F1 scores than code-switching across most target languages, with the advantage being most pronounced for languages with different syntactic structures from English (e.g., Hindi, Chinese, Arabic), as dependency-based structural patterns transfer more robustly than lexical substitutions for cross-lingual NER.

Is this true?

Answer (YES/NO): NO